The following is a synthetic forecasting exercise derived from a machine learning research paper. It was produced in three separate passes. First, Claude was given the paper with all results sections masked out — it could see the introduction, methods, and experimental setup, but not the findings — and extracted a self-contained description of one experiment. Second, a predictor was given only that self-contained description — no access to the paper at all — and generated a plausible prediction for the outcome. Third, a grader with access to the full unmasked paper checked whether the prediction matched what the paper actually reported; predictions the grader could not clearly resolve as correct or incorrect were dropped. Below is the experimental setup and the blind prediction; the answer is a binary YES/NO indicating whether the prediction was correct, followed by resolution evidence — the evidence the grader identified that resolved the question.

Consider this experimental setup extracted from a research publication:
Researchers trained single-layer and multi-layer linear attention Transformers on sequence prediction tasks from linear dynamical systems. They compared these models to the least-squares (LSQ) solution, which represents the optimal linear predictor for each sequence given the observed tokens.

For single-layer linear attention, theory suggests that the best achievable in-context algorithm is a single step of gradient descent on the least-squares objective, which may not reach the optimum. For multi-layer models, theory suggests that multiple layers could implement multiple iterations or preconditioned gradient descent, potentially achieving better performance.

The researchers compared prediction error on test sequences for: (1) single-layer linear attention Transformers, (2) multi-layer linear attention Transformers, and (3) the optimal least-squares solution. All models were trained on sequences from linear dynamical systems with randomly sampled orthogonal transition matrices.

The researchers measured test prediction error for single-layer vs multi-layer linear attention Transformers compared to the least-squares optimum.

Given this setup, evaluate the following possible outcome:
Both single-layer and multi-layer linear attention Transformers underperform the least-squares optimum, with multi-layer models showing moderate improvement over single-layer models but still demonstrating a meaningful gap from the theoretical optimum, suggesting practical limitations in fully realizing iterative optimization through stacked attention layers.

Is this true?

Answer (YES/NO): NO